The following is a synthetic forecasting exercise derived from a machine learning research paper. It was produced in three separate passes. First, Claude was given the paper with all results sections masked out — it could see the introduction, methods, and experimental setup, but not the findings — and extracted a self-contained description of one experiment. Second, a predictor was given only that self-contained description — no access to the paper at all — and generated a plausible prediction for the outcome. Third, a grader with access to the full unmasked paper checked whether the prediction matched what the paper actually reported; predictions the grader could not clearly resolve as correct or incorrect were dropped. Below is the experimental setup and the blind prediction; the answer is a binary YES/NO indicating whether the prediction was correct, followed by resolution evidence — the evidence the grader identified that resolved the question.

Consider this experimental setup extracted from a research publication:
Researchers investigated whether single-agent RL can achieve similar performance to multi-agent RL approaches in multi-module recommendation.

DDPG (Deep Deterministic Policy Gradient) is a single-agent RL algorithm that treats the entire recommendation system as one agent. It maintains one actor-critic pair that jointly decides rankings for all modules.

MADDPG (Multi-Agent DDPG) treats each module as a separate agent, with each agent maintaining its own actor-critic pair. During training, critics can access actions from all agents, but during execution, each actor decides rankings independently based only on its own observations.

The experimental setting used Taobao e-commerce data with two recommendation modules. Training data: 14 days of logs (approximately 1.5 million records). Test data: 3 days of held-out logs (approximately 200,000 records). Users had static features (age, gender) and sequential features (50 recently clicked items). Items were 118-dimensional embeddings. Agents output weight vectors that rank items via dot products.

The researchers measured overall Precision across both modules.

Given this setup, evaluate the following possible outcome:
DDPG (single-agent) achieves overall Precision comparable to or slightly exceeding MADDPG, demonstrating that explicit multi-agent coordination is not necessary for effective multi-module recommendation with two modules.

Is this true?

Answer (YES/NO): NO